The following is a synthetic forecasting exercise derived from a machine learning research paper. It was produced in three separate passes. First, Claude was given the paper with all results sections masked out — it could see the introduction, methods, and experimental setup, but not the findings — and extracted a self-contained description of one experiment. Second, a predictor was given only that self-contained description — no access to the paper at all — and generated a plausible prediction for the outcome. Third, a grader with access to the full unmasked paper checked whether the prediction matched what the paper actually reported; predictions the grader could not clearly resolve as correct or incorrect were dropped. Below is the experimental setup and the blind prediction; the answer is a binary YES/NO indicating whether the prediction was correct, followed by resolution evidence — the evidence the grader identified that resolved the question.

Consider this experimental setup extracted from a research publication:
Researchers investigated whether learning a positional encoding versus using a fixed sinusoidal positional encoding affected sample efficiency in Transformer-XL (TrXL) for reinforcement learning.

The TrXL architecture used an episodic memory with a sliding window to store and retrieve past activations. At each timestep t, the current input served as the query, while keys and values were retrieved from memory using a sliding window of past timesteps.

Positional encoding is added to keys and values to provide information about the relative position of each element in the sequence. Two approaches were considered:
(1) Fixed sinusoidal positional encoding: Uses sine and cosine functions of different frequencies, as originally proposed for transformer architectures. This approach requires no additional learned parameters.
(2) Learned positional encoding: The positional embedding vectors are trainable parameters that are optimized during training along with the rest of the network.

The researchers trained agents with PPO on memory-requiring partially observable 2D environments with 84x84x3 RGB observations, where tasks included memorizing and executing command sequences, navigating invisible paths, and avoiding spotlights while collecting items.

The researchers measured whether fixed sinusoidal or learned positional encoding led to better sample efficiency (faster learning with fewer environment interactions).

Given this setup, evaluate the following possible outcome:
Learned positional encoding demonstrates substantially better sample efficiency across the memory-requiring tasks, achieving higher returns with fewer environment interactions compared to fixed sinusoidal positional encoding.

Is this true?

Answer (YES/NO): NO